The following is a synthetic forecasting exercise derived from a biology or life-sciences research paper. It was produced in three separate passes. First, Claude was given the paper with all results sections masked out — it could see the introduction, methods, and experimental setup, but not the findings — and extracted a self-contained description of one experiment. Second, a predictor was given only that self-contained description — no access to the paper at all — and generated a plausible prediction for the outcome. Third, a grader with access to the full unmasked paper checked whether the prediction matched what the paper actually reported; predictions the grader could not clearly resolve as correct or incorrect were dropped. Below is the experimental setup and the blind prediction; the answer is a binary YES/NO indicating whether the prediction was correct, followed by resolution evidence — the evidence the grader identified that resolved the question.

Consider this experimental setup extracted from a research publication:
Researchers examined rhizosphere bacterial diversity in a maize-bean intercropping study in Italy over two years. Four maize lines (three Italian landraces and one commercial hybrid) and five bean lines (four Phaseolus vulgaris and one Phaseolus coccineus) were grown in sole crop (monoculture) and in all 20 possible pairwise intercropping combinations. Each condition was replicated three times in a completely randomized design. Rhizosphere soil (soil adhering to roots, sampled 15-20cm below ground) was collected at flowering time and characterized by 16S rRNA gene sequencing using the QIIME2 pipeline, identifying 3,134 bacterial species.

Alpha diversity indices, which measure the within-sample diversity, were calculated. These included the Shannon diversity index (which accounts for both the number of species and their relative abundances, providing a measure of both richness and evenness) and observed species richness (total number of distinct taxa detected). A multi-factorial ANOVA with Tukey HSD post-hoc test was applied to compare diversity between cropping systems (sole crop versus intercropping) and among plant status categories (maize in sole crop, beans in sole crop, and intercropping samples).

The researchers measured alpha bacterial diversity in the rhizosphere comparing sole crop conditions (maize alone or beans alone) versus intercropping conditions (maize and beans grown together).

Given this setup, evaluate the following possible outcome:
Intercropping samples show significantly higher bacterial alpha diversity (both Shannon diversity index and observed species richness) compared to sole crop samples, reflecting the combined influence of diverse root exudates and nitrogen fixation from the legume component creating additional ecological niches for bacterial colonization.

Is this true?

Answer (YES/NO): NO